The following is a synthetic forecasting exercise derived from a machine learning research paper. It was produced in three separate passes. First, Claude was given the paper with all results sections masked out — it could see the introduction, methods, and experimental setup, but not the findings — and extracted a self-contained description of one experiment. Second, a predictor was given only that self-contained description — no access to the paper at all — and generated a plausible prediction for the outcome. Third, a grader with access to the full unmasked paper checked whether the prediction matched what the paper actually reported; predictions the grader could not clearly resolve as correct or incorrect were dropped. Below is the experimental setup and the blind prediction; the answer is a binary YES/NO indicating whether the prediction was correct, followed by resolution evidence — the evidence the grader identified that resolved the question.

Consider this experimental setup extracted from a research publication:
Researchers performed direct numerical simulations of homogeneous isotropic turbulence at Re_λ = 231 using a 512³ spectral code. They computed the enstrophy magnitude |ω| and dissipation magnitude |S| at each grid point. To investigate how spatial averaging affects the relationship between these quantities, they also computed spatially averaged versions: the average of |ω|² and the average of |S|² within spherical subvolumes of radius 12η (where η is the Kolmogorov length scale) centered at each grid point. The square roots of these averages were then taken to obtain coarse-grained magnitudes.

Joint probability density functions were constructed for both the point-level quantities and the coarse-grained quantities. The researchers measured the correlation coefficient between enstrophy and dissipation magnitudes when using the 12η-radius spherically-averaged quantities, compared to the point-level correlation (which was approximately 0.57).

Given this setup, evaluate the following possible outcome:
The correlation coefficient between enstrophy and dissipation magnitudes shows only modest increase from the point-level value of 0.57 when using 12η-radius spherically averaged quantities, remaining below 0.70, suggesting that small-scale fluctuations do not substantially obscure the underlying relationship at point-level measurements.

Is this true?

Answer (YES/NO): NO